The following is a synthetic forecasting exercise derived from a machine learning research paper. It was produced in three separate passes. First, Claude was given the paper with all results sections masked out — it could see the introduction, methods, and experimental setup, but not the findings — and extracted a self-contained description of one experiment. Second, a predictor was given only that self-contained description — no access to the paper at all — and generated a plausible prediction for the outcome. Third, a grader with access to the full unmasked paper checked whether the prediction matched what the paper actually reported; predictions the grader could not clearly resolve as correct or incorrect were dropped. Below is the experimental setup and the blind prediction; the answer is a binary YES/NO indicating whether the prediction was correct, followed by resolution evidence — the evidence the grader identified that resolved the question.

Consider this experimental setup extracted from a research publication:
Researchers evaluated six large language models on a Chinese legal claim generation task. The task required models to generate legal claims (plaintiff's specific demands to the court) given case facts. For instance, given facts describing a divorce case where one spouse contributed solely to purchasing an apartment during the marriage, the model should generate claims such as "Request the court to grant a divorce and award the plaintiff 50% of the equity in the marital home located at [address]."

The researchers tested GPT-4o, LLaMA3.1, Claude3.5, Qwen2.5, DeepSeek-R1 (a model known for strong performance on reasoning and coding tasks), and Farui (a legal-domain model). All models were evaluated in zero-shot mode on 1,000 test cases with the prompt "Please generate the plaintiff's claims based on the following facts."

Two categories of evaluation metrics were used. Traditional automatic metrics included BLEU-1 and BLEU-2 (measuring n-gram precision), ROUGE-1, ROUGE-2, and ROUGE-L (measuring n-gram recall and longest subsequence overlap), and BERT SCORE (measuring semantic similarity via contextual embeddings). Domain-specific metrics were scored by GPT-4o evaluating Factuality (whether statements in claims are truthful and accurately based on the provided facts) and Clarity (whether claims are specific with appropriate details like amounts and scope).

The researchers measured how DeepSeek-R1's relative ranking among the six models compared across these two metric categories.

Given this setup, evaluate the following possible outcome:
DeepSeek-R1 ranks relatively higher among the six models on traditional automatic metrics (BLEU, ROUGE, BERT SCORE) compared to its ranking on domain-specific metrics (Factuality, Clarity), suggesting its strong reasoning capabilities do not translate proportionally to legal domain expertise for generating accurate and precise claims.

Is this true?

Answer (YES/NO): NO